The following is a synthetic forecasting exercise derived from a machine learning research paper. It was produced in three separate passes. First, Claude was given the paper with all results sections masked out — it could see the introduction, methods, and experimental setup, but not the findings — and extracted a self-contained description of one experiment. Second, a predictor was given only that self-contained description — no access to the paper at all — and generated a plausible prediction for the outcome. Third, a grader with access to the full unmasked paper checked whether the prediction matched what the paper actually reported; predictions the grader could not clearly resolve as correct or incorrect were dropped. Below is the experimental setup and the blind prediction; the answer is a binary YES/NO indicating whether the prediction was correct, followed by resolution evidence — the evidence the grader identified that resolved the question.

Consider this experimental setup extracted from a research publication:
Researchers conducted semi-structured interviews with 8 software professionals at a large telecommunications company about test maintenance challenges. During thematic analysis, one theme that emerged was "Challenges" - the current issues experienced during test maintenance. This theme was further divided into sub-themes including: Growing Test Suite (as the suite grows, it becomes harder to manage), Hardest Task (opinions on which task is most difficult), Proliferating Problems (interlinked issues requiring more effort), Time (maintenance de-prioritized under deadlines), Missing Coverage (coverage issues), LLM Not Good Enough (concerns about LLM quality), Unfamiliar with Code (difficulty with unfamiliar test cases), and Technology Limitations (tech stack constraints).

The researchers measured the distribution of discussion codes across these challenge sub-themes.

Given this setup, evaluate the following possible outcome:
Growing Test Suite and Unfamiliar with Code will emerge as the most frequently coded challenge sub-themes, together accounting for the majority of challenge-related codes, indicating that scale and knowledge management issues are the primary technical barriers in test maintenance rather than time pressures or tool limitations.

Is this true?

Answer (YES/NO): NO